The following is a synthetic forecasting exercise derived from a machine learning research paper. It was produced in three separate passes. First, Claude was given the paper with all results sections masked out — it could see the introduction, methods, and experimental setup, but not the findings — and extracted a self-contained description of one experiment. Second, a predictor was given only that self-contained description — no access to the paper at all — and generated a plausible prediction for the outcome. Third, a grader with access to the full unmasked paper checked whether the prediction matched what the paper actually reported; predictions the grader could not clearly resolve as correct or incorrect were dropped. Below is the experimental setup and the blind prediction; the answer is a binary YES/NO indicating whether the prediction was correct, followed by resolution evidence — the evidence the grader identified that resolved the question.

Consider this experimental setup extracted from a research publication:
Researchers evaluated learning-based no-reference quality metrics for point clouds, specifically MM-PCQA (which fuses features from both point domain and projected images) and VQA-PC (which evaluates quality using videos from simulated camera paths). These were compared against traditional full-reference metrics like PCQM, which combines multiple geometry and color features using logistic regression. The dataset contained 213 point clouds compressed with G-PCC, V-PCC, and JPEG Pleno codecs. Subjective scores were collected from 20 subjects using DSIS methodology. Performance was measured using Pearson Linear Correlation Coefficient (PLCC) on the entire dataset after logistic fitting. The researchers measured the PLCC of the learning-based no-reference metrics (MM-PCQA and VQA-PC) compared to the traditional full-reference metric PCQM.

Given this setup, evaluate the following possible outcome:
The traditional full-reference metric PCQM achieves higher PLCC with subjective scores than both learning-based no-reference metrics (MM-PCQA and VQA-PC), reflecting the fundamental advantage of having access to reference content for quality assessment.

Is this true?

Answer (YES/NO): YES